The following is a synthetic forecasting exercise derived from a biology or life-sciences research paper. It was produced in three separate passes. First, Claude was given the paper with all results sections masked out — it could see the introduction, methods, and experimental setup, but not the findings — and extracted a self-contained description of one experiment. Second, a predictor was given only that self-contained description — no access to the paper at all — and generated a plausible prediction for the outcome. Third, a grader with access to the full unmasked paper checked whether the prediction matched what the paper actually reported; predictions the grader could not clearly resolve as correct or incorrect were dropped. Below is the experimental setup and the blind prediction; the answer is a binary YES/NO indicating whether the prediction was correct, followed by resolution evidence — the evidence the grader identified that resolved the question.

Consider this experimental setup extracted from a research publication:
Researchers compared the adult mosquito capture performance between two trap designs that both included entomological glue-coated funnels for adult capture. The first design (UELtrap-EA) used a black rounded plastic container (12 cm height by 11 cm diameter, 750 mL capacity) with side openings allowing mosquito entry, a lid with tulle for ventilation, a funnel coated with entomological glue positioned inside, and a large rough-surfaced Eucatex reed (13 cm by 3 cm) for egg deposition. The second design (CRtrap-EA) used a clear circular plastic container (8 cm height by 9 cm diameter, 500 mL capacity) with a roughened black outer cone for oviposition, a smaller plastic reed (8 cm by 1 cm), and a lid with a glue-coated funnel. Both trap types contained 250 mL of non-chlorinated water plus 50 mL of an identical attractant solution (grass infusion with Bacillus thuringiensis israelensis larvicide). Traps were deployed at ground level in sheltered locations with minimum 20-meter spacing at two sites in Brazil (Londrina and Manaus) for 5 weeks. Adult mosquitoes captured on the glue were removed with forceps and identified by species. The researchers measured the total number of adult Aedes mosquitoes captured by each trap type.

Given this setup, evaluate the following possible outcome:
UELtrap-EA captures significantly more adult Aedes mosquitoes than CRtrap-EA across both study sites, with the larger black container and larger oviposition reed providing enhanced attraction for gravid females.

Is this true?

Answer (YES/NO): YES